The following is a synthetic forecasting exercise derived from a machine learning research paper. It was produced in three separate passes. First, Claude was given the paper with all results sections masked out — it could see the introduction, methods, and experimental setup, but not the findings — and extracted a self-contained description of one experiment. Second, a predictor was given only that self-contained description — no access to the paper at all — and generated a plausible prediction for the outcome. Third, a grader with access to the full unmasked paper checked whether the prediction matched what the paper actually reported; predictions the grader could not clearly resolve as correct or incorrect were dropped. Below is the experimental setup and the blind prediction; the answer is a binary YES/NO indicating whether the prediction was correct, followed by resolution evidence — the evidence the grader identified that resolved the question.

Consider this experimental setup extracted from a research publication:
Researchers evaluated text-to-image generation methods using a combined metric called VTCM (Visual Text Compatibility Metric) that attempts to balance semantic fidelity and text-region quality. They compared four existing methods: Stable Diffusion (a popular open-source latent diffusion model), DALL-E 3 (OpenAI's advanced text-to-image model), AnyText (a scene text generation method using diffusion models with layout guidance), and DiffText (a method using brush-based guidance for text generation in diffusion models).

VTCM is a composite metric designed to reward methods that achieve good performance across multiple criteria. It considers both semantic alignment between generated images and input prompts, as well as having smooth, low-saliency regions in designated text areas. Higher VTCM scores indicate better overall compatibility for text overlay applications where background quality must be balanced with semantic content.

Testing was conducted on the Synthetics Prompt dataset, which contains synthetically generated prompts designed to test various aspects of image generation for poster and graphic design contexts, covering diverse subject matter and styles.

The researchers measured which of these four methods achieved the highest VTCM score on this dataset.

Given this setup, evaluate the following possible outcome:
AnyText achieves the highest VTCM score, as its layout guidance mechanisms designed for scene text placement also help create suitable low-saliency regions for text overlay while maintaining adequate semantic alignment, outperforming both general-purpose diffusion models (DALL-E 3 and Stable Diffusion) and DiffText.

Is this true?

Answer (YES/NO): NO